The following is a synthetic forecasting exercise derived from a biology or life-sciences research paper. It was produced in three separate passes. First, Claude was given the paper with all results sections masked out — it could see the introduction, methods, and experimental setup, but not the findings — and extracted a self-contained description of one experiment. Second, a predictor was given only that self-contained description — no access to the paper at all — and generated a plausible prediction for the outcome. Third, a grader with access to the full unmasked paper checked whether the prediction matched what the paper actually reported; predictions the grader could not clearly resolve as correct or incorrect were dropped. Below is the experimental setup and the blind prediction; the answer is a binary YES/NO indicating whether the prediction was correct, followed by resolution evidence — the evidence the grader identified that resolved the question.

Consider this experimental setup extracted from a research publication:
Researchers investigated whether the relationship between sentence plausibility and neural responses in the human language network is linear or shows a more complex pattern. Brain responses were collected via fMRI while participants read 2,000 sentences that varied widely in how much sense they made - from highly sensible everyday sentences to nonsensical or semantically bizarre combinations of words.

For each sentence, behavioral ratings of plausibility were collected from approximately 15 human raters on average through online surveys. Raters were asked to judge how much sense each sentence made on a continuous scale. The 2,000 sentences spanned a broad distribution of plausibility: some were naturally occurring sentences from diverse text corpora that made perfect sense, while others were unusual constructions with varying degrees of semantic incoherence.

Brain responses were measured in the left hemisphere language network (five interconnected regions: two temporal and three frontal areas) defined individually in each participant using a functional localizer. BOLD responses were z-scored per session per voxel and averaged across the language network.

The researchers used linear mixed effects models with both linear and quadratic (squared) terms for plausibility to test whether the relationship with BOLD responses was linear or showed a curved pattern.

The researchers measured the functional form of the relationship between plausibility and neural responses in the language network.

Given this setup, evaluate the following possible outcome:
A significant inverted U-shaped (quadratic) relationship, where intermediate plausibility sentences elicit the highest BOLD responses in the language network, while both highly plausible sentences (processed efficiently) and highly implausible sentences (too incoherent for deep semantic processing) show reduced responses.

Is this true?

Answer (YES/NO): YES